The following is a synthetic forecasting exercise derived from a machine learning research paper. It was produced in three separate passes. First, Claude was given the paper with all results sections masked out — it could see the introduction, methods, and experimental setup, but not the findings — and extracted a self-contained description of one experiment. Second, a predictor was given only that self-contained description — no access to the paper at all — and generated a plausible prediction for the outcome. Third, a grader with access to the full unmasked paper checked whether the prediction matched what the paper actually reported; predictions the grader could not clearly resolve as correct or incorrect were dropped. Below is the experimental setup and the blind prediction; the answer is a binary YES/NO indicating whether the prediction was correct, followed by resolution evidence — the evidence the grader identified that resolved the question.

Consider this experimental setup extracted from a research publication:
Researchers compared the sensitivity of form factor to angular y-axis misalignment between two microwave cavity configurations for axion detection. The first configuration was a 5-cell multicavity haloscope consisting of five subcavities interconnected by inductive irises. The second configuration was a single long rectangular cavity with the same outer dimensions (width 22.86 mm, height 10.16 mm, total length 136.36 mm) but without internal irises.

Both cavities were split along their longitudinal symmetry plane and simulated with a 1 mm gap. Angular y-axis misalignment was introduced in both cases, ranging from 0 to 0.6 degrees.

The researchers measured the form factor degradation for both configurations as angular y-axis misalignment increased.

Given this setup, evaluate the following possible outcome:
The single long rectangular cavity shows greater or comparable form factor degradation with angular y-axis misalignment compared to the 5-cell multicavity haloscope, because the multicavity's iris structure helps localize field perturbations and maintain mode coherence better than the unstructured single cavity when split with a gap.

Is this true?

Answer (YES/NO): NO